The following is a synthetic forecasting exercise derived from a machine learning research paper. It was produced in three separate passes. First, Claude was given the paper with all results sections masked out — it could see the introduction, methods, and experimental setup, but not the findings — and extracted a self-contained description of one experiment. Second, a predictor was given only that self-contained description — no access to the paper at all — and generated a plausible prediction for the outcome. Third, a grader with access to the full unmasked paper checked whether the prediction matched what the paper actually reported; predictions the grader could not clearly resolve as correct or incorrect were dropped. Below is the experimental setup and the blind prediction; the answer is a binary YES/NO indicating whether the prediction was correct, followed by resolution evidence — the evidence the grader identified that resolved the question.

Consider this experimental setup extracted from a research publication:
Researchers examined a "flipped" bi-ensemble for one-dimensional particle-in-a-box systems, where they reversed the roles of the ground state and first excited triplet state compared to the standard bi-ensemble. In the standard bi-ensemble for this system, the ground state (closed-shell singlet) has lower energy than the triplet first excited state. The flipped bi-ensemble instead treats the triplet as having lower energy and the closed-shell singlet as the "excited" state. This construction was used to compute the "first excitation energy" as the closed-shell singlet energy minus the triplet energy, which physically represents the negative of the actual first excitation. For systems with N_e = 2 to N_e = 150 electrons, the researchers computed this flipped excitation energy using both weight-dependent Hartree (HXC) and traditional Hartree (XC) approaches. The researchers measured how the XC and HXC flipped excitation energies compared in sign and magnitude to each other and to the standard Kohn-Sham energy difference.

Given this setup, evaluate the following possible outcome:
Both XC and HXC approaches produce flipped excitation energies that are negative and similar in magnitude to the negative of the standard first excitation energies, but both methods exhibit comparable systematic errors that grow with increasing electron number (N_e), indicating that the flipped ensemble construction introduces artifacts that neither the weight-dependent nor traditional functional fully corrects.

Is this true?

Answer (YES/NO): NO